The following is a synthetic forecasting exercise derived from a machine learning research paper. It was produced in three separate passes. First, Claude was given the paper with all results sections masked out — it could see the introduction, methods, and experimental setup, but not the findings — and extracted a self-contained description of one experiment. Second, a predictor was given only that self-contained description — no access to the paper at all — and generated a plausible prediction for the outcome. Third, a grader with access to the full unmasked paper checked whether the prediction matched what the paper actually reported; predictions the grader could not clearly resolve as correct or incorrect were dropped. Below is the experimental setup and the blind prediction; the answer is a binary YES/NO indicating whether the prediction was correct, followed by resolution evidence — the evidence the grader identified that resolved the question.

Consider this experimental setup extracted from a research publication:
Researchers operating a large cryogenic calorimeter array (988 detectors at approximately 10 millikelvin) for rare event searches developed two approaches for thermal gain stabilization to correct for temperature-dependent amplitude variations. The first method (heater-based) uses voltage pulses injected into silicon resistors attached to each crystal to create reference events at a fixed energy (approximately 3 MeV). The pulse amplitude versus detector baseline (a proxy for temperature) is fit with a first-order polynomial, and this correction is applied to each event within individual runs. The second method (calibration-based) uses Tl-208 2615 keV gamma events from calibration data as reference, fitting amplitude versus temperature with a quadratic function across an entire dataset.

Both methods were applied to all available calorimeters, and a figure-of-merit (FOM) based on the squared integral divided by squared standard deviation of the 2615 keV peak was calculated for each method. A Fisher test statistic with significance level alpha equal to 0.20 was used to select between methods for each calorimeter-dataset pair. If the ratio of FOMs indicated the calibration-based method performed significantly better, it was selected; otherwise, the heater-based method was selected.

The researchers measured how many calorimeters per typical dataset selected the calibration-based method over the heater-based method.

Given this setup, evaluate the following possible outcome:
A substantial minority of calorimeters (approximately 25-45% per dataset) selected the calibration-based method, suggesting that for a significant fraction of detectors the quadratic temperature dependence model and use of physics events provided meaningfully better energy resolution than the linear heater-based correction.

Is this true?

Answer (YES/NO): NO